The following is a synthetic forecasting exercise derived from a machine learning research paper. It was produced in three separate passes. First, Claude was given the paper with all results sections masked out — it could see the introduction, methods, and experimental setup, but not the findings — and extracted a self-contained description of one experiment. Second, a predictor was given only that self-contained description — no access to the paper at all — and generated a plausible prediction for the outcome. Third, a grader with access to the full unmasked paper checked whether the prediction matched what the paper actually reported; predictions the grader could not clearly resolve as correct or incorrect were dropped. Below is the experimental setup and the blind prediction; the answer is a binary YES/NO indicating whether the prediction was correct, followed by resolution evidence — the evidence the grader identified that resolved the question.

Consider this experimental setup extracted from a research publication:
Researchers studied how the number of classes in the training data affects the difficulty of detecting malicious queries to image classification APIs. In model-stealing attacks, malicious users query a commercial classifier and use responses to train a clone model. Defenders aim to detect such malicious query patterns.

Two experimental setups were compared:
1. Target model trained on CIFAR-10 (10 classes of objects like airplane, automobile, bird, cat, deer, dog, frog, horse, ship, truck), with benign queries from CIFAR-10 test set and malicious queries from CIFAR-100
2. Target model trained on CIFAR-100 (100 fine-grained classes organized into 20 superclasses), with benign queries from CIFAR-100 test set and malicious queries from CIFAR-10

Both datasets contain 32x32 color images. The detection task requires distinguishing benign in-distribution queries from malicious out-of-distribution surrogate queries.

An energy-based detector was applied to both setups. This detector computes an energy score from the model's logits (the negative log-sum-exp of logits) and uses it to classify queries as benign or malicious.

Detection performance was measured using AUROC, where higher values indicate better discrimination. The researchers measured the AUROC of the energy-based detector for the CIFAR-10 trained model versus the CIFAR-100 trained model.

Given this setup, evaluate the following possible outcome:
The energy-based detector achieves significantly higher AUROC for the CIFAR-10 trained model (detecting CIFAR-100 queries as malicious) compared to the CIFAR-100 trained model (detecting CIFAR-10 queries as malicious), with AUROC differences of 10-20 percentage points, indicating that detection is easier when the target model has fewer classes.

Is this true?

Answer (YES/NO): YES